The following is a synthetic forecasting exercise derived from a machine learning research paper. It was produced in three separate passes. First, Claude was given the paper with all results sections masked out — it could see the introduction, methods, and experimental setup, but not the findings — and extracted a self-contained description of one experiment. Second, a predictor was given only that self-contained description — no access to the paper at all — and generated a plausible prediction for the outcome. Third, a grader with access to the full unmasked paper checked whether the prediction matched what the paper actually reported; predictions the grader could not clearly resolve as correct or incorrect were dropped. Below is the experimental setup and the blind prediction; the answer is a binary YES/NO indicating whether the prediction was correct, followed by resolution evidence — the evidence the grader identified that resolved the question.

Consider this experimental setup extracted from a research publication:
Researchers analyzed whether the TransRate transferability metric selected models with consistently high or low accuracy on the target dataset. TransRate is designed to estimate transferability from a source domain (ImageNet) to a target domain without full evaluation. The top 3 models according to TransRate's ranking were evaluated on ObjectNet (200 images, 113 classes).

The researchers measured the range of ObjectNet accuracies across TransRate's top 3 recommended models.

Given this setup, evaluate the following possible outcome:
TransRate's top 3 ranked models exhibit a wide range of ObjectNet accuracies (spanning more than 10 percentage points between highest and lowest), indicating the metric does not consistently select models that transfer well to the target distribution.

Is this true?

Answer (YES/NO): NO